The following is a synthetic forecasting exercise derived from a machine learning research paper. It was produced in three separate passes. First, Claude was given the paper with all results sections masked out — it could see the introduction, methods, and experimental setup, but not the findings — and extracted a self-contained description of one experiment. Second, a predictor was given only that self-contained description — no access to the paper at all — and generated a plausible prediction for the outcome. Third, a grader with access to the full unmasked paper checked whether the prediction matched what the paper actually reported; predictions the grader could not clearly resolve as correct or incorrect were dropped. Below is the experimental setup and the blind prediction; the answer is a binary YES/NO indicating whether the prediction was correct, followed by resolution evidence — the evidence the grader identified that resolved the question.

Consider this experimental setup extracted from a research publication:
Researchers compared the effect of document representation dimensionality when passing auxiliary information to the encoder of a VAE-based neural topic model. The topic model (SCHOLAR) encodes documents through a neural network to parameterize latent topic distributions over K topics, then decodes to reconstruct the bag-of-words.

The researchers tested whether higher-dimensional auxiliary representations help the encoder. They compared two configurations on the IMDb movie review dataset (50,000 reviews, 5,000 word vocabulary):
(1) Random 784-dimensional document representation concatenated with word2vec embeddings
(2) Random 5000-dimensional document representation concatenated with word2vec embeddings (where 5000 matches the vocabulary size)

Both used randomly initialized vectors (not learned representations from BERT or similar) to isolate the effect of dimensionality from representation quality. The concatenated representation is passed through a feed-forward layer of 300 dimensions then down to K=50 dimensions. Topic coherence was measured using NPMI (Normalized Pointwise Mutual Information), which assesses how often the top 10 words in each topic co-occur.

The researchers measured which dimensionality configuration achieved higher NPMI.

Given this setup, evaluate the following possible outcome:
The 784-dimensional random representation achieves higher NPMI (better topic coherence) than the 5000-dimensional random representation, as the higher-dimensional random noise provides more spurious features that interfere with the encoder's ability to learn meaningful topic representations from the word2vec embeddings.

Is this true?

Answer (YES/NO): NO